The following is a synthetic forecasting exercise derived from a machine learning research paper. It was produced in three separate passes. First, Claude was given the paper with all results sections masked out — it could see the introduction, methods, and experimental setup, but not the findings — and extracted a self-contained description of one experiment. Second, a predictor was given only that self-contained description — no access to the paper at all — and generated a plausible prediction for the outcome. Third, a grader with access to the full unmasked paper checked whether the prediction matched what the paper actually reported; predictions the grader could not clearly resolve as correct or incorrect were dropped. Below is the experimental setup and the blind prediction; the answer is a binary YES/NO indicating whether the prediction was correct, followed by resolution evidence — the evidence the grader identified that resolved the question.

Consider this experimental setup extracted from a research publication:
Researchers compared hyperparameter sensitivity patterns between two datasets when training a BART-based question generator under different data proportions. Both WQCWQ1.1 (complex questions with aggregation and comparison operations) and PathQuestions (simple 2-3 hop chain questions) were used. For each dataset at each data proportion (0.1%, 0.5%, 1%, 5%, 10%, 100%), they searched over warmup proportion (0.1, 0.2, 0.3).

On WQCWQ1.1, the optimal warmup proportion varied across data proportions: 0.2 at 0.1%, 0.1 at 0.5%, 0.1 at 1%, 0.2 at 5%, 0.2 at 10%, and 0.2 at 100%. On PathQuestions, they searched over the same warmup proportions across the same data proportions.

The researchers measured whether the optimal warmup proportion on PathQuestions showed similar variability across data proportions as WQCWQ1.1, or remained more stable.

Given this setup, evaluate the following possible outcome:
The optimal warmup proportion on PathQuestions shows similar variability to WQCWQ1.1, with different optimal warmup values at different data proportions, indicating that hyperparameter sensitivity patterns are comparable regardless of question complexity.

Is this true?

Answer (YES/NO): NO